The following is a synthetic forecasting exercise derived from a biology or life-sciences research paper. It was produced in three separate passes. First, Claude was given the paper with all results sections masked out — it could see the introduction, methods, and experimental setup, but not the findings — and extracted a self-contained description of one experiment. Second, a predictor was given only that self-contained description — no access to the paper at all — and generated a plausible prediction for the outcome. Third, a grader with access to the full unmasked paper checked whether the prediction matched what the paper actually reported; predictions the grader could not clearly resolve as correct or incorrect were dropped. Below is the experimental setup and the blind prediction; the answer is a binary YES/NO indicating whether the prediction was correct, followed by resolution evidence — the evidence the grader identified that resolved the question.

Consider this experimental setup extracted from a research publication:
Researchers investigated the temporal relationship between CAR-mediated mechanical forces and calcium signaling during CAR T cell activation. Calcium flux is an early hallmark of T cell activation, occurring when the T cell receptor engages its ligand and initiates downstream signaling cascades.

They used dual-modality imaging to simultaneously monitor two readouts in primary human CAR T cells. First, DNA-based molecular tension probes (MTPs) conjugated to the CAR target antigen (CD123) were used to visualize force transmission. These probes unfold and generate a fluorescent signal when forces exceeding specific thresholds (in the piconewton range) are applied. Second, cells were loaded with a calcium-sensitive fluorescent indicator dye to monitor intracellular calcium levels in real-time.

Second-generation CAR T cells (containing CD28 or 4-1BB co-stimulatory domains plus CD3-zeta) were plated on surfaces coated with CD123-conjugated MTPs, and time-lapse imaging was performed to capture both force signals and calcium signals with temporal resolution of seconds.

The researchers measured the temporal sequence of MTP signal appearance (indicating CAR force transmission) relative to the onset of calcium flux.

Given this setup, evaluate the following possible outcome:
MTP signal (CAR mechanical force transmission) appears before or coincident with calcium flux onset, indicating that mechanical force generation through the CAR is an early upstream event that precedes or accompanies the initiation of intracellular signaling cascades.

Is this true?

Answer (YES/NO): YES